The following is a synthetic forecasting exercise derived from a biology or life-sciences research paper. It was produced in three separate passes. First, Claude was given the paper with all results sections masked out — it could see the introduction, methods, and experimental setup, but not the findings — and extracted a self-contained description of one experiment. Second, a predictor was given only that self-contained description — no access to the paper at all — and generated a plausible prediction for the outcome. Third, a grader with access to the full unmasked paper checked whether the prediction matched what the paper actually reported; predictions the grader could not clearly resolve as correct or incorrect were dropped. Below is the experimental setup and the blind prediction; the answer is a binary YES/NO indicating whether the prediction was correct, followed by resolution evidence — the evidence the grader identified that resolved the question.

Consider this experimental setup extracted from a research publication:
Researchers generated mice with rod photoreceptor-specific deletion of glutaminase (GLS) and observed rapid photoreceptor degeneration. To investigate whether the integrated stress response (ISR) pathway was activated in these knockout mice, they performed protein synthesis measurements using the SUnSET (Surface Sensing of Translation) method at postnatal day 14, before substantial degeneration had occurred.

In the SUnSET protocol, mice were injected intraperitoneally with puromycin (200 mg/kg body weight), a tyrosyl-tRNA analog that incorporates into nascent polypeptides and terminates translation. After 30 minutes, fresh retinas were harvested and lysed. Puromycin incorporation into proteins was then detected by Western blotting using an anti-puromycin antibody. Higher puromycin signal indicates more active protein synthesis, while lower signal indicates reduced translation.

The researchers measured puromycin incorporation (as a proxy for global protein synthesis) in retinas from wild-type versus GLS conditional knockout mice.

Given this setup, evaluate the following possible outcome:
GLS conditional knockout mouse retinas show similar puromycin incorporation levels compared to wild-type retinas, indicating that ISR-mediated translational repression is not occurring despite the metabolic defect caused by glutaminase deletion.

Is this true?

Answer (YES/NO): NO